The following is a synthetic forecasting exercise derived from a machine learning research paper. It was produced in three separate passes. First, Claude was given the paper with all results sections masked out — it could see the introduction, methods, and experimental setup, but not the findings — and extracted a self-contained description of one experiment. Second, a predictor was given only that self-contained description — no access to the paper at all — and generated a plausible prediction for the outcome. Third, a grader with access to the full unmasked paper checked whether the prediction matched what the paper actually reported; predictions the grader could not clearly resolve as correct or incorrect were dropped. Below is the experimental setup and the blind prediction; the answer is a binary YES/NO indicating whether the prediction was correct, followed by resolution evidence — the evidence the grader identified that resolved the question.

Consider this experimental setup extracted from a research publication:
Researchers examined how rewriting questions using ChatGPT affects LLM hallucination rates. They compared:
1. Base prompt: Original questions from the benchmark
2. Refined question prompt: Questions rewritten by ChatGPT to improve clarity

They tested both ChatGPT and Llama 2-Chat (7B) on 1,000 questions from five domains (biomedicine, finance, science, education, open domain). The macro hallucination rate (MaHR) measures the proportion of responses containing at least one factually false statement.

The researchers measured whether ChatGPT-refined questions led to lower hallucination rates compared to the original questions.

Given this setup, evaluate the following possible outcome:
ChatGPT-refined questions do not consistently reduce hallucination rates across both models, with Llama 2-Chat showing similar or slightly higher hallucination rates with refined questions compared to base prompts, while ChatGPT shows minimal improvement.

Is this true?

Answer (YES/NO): NO